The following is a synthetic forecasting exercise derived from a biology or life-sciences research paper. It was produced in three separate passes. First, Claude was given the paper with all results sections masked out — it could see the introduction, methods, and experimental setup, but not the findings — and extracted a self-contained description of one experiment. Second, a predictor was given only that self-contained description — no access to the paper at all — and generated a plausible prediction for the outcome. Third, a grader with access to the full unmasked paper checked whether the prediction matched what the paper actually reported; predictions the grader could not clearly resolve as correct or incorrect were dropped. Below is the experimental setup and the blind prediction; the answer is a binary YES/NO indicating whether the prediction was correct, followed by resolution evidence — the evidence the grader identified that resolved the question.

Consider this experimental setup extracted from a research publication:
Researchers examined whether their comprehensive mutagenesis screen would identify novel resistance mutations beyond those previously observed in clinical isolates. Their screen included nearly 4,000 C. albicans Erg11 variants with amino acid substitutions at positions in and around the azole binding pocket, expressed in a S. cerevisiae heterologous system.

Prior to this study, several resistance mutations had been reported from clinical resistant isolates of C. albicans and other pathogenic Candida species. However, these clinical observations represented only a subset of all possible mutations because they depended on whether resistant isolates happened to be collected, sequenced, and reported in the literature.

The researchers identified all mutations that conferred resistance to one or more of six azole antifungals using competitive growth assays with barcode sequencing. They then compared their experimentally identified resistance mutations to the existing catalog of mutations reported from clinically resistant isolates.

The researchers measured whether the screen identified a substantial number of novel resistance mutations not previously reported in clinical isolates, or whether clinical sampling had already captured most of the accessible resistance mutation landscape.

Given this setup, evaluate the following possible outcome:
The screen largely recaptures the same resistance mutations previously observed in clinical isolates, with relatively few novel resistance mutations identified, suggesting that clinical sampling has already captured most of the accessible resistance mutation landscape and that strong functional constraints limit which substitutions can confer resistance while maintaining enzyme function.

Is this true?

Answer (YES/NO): NO